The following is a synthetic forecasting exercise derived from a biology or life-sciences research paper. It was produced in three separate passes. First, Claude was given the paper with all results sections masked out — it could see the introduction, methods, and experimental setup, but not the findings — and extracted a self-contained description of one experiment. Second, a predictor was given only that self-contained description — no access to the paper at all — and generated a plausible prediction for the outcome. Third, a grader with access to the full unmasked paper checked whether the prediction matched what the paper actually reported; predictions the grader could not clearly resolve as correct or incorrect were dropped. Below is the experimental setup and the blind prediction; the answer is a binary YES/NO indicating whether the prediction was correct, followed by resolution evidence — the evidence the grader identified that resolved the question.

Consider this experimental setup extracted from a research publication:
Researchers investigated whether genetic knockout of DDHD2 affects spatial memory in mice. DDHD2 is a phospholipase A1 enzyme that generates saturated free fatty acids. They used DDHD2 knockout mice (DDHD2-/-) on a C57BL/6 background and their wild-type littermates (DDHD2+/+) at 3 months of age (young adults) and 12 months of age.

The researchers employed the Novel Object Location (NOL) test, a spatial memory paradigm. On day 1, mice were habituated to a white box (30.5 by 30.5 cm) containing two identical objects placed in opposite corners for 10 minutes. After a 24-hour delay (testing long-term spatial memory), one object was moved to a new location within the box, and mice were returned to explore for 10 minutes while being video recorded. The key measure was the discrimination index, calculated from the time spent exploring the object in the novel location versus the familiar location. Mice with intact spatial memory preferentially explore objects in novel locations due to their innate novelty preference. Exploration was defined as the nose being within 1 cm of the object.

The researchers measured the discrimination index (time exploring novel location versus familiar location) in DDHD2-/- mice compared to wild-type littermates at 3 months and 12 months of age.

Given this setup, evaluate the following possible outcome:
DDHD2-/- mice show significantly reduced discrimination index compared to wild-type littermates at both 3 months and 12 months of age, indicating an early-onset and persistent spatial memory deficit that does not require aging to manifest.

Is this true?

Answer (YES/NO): YES